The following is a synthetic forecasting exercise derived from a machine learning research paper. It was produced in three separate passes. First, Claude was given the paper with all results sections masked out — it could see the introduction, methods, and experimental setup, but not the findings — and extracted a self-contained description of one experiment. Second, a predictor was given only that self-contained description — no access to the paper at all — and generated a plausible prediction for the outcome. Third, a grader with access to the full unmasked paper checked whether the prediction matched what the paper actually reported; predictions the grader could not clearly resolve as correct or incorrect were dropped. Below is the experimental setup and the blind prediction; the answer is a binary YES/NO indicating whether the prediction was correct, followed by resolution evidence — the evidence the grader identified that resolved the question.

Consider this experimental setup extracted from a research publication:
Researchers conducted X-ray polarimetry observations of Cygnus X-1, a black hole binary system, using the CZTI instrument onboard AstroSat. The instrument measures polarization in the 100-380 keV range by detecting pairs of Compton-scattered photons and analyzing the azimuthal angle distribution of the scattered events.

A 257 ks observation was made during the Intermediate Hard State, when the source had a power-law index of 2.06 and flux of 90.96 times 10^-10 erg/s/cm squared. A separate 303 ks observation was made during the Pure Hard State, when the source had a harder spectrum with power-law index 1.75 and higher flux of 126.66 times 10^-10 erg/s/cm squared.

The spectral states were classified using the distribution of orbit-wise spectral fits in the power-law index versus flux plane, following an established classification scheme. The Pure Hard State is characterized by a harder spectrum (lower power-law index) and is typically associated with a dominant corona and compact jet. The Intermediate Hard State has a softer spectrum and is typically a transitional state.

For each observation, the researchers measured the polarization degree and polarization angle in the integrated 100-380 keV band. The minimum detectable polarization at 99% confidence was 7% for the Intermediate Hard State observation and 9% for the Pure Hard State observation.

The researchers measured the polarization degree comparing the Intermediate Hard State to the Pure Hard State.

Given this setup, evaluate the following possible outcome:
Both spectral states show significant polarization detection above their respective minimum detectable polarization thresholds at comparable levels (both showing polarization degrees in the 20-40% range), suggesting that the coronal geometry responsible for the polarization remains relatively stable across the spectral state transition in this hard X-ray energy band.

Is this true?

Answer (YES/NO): NO